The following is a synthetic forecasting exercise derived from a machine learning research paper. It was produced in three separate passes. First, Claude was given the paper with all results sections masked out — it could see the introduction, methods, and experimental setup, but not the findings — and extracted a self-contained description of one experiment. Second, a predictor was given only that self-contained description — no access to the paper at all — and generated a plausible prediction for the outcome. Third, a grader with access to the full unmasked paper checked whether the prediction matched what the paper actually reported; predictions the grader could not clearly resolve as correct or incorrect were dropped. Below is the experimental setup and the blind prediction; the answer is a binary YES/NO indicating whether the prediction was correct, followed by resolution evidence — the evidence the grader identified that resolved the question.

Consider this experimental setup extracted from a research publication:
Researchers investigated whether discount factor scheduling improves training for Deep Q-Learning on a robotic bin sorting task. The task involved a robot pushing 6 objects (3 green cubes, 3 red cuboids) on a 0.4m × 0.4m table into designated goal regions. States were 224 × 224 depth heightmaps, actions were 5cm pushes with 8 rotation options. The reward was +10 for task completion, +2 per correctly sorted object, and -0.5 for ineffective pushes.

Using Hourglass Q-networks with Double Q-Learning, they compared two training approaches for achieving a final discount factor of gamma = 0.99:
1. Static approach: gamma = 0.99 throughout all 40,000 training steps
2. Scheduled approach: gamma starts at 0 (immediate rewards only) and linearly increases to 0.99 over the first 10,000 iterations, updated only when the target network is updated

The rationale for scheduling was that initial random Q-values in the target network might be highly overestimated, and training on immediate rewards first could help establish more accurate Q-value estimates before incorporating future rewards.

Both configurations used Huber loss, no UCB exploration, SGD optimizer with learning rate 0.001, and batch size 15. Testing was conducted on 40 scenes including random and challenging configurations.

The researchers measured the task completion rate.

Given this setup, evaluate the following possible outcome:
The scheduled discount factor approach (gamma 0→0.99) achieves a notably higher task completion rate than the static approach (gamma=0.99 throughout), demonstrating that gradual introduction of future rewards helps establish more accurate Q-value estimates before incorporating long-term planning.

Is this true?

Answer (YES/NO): NO